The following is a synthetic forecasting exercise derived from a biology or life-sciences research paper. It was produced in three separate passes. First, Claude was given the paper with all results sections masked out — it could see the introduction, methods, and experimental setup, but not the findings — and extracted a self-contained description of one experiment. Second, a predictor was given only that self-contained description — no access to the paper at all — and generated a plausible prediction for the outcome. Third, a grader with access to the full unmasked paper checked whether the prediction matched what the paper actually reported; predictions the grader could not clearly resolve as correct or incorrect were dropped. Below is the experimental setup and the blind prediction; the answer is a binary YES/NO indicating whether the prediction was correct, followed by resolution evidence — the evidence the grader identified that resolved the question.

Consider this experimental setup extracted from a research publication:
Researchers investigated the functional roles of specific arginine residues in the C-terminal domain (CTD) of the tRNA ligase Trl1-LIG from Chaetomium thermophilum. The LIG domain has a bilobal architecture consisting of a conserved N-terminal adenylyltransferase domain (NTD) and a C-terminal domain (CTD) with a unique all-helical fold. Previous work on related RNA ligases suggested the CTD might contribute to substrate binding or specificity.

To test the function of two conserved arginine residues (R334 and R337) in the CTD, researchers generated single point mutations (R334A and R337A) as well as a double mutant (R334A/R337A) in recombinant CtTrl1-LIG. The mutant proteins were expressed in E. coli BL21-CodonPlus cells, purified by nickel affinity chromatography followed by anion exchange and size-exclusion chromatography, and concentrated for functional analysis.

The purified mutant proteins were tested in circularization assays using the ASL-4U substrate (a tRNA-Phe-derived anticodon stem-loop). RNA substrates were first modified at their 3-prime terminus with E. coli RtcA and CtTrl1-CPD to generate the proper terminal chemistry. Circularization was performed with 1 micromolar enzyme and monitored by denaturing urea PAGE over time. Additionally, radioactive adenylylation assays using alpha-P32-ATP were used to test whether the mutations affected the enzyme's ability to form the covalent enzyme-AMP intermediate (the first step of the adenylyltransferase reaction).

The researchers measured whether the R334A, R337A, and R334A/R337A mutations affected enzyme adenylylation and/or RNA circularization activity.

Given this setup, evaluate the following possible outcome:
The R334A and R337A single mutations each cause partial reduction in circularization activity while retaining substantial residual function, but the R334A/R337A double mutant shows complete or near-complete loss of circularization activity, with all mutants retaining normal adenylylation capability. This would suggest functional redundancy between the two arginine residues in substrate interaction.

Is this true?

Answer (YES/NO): NO